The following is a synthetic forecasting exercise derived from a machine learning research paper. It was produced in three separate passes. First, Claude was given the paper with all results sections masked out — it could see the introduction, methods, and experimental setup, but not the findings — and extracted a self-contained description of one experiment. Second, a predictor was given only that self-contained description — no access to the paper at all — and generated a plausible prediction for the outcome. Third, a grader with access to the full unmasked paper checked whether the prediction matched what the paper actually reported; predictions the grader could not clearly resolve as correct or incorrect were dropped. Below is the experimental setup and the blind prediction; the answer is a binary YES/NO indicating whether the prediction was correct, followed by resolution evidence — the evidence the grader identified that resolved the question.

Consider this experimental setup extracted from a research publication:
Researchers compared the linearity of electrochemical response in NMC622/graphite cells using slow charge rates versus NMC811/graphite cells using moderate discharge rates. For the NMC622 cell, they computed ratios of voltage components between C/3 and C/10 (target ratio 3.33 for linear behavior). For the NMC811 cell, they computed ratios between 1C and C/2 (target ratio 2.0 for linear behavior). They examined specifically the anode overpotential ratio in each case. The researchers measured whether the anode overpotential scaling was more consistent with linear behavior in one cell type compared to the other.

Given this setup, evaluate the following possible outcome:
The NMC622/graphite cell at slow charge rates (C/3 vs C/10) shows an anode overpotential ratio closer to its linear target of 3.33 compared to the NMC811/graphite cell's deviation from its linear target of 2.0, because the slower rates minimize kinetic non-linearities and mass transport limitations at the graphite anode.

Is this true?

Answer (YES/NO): NO